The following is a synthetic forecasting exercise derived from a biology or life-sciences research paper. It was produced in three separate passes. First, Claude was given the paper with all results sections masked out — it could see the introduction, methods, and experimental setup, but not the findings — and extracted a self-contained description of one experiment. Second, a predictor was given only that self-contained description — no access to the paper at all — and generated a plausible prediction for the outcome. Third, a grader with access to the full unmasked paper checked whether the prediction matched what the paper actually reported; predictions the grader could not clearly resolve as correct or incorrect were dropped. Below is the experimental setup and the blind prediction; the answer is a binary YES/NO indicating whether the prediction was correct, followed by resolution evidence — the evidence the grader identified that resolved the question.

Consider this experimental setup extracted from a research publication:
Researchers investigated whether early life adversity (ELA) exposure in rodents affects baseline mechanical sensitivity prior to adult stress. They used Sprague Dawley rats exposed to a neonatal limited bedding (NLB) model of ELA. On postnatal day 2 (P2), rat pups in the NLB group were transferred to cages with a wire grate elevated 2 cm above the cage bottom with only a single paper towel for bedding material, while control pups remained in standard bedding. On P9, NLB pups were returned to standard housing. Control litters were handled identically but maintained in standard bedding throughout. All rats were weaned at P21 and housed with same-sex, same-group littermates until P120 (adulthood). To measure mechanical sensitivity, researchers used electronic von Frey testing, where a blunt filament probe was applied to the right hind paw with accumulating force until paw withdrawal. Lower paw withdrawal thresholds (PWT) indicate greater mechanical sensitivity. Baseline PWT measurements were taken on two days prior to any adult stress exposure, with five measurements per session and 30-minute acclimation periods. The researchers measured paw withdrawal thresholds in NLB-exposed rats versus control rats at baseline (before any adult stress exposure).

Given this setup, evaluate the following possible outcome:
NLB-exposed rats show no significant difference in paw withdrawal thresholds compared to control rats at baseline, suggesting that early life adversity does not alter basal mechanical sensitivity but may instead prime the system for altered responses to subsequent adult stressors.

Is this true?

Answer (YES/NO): NO